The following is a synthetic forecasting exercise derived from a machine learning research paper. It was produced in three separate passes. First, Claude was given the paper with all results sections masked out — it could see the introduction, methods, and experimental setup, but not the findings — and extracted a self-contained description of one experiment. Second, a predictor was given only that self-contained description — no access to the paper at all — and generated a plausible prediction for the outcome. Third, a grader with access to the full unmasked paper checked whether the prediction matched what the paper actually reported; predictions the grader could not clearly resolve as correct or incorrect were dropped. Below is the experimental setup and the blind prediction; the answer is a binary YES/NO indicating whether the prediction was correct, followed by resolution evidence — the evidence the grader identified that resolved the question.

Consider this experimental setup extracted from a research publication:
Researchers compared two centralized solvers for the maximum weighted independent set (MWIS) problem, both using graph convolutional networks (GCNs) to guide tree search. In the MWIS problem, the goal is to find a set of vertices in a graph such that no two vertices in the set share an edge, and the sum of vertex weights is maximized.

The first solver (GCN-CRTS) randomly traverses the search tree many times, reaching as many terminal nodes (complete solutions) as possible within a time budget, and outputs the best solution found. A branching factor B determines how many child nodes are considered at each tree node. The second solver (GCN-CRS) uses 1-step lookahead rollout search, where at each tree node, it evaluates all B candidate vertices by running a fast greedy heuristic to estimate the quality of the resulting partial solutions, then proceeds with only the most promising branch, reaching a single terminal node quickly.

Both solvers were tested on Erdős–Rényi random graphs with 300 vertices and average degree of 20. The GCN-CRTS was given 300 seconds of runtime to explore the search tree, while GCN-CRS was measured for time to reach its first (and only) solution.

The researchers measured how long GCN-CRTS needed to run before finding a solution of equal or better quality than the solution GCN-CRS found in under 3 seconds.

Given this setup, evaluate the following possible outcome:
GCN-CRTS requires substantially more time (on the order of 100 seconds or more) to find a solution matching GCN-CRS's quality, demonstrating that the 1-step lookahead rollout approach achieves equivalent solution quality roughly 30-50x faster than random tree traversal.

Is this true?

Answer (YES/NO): NO